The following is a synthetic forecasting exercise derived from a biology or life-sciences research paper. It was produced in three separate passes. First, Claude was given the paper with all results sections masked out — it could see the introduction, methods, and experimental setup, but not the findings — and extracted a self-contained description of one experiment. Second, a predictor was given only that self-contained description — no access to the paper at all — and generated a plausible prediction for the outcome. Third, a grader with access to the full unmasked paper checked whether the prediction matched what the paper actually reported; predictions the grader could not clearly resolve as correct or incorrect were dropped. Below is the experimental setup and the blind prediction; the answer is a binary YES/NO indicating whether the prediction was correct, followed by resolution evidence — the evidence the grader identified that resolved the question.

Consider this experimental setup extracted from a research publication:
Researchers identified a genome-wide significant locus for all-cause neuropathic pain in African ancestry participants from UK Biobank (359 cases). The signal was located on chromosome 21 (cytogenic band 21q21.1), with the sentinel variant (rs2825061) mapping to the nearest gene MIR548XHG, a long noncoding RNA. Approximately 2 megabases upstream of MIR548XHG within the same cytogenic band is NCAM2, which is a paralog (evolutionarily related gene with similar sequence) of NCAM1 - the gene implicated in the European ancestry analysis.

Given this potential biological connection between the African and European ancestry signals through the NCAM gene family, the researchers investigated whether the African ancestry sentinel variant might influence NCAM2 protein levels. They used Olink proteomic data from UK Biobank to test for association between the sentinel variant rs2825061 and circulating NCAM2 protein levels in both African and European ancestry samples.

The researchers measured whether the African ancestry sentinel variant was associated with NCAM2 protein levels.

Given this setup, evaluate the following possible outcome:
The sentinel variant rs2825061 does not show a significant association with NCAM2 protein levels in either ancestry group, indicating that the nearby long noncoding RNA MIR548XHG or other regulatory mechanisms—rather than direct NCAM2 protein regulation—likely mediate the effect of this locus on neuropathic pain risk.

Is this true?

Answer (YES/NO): YES